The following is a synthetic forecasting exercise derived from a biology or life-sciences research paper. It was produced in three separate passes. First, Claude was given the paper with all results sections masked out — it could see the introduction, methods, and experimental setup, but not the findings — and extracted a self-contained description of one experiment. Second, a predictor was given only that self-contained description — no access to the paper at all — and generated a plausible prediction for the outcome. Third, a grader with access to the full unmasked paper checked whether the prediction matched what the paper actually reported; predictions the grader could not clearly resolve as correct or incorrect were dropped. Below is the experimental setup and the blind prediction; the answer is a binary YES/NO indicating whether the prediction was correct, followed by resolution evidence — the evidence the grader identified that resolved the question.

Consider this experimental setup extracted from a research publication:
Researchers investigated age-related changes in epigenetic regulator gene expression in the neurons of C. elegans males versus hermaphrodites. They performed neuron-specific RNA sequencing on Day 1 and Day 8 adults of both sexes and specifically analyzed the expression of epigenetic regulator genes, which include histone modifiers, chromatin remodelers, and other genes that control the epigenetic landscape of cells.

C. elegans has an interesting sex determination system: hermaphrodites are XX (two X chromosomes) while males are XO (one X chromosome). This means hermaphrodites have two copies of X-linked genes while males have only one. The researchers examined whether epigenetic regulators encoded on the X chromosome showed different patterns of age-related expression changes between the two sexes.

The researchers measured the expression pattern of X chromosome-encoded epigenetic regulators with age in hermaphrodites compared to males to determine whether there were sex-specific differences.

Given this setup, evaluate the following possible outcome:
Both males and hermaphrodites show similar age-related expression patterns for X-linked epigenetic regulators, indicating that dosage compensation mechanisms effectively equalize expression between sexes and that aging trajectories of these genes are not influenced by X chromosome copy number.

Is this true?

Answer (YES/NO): NO